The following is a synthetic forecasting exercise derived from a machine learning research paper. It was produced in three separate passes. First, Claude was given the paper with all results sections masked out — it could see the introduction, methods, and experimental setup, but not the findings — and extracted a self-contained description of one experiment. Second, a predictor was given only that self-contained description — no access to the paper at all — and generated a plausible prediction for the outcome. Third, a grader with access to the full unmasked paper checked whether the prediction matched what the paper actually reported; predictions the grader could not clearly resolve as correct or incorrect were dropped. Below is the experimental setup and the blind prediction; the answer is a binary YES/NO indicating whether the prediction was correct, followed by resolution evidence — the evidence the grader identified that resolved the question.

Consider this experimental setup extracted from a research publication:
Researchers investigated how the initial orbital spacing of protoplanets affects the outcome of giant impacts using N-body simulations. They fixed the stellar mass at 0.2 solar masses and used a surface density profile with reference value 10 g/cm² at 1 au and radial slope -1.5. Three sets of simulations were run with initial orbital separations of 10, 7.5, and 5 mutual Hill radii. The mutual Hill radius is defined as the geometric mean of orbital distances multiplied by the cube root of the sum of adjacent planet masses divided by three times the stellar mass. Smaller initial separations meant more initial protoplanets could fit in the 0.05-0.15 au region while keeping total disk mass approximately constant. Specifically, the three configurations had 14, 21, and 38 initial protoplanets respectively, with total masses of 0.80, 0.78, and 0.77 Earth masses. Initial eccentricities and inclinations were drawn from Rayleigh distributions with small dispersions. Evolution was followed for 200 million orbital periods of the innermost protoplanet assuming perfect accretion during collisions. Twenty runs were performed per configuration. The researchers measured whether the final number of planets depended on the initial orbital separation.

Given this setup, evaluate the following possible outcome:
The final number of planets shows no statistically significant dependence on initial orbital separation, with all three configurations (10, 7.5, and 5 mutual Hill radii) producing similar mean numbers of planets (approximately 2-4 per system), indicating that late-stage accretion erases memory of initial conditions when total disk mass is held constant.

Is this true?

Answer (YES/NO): NO